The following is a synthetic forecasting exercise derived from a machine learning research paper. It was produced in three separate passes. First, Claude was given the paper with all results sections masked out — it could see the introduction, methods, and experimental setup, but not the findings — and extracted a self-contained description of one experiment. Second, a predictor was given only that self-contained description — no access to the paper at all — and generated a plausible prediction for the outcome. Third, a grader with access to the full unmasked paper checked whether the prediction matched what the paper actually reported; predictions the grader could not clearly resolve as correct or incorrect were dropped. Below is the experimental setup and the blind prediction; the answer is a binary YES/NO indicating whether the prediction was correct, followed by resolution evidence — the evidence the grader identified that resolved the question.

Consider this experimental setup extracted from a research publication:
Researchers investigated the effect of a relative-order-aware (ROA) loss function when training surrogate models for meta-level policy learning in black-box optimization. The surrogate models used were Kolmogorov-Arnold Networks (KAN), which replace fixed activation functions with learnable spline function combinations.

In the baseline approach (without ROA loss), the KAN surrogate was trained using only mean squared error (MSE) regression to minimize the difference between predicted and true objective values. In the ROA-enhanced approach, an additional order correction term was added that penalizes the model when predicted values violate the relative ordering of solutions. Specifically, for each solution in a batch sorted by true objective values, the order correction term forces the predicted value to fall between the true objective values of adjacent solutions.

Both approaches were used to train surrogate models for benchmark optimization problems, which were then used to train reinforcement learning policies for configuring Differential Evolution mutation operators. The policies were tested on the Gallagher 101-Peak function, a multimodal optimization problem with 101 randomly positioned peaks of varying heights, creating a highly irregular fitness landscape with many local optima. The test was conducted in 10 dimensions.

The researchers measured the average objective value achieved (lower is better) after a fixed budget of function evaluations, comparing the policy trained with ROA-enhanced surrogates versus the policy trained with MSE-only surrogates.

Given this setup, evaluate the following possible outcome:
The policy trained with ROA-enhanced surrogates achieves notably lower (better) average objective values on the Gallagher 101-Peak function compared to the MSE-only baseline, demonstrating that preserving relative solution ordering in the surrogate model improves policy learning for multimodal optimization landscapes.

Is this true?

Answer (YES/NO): YES